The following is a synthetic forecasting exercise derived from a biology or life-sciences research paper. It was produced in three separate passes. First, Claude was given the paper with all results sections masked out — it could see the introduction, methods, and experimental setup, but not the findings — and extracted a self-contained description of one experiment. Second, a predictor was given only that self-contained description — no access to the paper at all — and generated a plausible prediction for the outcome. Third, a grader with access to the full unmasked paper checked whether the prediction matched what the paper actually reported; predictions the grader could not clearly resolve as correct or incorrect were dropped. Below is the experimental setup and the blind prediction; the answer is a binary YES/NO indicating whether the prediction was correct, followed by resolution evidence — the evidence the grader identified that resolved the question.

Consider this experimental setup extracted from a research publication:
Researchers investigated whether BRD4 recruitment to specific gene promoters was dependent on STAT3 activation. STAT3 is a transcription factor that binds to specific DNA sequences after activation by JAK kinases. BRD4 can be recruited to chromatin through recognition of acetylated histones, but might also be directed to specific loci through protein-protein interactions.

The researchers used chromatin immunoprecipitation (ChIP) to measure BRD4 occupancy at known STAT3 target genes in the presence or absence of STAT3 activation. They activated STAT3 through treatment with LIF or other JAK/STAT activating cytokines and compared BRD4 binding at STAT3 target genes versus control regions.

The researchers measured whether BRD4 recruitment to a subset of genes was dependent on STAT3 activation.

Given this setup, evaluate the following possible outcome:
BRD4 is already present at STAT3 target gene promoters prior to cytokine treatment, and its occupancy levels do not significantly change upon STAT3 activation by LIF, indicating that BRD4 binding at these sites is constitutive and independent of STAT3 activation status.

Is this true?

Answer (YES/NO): NO